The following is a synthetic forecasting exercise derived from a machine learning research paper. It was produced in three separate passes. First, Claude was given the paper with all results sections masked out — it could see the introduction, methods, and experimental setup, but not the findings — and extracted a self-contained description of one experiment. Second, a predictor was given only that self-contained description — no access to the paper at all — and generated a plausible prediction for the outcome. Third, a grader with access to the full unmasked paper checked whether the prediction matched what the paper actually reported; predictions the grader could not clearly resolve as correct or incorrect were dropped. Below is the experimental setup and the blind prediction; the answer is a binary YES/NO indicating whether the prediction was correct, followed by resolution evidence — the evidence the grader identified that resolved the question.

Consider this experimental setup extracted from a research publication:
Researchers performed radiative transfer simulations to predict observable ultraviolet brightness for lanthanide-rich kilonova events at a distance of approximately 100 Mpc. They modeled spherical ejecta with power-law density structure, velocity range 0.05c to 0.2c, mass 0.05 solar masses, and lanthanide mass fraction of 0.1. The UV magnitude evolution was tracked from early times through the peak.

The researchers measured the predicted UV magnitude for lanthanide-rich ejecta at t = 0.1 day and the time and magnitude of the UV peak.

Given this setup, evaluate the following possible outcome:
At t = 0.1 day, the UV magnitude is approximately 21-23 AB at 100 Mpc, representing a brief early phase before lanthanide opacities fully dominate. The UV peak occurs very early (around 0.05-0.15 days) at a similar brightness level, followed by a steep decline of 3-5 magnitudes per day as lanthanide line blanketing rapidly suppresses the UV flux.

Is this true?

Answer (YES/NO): NO